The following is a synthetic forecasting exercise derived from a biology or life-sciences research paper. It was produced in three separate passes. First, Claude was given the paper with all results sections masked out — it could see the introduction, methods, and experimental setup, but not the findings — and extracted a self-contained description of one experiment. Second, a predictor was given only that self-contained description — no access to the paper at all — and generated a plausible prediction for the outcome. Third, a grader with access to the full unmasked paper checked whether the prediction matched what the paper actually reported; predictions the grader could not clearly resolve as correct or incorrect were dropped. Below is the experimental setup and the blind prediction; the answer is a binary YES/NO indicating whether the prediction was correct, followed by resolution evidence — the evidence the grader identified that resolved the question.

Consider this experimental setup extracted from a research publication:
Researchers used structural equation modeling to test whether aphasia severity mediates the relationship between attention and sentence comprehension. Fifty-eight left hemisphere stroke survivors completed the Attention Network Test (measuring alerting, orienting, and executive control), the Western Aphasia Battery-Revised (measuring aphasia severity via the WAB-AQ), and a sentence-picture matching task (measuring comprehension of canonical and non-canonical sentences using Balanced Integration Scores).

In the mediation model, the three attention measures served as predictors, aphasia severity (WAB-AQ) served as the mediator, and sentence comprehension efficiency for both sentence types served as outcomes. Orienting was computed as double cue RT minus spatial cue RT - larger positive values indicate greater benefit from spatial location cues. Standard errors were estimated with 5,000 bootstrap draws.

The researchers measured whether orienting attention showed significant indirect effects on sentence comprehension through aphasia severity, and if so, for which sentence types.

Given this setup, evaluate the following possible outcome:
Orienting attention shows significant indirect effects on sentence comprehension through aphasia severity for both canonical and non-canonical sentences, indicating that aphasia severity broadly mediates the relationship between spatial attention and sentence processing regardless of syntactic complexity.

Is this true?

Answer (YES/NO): YES